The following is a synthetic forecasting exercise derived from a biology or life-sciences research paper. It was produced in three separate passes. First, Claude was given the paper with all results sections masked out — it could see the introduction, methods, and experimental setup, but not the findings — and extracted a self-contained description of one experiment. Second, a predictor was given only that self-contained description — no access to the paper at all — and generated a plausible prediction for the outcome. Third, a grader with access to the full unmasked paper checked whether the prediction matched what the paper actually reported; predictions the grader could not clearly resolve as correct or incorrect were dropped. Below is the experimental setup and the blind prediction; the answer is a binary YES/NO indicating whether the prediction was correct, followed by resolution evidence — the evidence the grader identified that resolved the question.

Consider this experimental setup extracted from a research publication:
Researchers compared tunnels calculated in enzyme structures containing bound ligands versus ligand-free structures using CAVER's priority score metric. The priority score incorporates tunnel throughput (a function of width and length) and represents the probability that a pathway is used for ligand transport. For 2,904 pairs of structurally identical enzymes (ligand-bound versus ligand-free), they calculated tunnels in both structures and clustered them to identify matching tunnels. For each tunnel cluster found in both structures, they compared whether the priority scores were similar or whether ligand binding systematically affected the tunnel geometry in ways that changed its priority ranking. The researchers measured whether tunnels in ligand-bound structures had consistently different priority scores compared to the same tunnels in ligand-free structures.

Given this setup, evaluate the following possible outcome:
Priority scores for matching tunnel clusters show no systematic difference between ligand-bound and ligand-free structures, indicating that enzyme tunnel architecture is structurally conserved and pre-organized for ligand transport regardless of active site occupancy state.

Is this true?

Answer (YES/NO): NO